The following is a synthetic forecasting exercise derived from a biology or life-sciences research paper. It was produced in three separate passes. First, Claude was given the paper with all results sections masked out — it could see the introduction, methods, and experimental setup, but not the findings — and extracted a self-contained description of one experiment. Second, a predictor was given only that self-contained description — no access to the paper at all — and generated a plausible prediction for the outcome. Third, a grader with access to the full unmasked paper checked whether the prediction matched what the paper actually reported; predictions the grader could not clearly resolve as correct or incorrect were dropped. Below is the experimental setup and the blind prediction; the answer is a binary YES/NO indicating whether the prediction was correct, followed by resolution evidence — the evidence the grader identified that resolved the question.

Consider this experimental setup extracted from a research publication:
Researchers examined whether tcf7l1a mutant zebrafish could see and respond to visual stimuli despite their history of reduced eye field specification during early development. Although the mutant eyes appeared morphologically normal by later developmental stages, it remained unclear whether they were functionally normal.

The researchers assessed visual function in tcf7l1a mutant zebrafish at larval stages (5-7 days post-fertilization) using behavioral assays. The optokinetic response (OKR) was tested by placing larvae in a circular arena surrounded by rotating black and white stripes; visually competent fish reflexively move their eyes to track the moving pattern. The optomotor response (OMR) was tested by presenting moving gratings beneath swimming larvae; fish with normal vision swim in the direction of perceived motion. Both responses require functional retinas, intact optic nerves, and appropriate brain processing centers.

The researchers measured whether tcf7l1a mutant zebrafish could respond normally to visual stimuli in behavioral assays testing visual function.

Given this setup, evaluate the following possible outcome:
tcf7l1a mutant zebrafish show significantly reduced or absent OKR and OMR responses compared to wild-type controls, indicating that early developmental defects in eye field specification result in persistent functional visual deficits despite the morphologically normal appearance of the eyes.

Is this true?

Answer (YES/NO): NO